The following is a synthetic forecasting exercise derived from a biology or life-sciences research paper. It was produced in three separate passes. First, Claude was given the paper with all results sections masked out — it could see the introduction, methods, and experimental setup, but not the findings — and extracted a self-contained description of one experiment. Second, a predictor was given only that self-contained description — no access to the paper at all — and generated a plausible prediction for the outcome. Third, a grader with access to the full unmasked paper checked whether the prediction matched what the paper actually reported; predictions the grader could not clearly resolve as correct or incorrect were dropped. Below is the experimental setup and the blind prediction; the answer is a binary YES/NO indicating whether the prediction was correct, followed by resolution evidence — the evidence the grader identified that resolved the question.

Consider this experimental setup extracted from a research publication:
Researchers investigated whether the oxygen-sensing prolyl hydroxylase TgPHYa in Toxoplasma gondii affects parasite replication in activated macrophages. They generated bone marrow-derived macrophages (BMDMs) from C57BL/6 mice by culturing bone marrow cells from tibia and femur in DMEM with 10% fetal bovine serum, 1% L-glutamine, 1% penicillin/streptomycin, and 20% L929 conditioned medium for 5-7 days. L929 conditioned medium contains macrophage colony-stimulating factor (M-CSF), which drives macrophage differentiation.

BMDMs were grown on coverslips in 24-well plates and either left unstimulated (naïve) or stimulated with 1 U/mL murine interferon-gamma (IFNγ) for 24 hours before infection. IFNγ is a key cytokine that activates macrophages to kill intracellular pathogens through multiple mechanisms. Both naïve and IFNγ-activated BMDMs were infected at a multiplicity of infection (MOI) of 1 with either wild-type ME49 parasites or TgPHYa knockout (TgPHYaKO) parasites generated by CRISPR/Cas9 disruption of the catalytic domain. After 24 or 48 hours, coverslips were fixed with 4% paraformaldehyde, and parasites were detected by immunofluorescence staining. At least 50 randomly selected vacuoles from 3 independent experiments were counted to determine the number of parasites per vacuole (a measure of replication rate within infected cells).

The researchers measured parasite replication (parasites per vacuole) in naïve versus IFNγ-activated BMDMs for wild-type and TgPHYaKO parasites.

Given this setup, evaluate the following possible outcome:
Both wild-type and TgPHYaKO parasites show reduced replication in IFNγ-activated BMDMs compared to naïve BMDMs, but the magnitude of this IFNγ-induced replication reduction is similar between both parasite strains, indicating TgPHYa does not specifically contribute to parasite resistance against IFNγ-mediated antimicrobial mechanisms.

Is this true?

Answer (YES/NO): NO